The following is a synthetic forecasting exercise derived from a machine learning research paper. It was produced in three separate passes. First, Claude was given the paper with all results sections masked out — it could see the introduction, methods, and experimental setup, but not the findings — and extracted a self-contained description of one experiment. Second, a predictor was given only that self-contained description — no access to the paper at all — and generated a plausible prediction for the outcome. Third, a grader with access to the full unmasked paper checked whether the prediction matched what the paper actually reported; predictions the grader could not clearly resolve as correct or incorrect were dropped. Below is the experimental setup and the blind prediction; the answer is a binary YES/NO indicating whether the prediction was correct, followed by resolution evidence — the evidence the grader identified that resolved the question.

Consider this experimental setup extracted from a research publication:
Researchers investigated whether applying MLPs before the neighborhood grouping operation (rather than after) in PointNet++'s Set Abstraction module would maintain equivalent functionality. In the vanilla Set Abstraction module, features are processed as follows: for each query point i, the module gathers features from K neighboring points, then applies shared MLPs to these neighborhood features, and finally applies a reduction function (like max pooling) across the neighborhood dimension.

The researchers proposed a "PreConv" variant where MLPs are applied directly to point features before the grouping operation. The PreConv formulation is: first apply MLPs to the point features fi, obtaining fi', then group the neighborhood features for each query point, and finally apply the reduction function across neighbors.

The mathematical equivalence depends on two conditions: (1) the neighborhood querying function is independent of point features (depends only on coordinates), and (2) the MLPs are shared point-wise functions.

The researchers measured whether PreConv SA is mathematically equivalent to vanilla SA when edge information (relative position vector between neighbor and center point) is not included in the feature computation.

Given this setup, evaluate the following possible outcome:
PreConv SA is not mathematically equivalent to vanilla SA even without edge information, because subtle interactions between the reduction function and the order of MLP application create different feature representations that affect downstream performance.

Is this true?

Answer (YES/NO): NO